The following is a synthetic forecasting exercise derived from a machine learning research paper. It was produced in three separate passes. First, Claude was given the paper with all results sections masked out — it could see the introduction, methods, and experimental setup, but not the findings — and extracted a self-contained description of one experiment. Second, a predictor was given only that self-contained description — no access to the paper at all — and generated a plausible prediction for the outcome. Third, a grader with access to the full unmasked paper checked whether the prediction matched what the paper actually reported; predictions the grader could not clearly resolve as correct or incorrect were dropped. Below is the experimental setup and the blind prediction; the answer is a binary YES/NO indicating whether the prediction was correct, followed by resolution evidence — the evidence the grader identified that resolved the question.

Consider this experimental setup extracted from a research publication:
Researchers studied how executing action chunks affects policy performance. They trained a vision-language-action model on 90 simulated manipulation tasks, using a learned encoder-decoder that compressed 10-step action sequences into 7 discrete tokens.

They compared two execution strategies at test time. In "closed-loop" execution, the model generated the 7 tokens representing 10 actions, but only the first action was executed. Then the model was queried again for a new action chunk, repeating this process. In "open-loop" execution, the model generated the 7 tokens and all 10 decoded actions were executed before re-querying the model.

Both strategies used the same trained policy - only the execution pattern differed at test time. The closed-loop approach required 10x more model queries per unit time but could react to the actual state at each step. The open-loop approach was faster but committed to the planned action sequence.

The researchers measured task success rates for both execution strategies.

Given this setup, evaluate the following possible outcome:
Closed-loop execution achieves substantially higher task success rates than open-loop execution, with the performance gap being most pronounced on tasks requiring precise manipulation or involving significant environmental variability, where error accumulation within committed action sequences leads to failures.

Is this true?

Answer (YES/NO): NO